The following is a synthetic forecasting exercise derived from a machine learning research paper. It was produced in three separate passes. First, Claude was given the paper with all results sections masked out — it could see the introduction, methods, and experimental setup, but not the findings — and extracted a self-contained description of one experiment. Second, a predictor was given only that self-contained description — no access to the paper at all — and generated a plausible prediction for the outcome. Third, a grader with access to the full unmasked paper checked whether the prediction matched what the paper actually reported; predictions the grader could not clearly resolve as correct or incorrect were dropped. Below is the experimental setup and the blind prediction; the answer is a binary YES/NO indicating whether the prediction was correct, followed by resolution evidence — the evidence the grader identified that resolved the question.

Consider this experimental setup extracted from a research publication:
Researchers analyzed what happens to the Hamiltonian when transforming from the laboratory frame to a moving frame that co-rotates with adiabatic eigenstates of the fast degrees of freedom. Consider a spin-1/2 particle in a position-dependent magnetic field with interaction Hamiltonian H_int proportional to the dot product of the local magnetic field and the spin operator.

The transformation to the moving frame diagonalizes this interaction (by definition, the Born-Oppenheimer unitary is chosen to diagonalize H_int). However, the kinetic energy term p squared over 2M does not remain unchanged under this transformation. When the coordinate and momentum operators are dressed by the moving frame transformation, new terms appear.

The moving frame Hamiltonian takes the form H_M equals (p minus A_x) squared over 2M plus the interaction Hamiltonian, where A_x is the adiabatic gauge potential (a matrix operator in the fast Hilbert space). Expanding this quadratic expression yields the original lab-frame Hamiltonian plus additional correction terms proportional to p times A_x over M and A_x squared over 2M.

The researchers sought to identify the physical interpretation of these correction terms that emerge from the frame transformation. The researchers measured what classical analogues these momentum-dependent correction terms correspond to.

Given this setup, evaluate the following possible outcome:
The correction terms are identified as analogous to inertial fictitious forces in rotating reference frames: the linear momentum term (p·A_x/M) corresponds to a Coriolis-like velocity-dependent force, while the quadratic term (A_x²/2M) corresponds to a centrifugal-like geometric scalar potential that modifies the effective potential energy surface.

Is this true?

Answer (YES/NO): YES